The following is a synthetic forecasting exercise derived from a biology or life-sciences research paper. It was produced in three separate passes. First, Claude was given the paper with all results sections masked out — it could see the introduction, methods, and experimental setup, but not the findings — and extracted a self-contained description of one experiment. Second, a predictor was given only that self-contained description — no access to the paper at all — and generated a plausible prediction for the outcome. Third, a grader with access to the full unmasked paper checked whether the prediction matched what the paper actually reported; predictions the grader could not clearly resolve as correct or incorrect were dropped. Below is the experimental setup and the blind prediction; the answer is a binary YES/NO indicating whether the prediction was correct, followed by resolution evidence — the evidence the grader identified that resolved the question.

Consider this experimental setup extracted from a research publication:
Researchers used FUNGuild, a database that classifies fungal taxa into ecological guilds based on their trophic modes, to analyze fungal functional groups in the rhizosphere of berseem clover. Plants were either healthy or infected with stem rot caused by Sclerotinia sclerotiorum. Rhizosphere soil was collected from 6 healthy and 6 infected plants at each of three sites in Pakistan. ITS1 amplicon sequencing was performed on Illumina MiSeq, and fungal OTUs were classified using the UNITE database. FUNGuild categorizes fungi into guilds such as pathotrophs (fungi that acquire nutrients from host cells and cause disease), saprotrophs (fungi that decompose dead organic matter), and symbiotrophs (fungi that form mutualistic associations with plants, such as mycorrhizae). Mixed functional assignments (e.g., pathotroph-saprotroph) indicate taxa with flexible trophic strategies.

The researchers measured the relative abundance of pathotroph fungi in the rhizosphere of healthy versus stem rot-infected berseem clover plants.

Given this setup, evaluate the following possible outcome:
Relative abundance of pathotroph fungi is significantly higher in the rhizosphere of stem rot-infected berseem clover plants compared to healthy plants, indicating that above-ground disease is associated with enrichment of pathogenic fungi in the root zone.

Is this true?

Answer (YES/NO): YES